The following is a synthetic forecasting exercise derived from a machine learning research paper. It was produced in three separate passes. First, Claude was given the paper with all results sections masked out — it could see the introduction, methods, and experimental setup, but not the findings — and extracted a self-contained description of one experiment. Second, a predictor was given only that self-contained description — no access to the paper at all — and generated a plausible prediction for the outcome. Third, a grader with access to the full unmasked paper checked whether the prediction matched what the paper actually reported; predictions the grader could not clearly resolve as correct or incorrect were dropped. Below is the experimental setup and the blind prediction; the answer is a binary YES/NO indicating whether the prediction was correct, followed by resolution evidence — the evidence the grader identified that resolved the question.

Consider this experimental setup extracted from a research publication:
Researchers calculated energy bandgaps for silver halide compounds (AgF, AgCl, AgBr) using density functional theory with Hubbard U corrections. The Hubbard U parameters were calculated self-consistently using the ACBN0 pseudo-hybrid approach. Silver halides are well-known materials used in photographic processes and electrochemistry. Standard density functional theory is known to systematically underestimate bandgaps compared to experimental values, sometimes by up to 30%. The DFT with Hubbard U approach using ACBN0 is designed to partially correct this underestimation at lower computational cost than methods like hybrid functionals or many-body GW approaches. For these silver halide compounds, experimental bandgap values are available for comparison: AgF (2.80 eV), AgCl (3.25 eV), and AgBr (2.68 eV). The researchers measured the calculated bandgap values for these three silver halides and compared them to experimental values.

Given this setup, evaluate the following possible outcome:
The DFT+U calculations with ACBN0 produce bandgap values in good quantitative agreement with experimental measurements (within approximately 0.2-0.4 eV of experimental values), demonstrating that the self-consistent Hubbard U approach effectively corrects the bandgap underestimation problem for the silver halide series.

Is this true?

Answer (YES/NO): NO